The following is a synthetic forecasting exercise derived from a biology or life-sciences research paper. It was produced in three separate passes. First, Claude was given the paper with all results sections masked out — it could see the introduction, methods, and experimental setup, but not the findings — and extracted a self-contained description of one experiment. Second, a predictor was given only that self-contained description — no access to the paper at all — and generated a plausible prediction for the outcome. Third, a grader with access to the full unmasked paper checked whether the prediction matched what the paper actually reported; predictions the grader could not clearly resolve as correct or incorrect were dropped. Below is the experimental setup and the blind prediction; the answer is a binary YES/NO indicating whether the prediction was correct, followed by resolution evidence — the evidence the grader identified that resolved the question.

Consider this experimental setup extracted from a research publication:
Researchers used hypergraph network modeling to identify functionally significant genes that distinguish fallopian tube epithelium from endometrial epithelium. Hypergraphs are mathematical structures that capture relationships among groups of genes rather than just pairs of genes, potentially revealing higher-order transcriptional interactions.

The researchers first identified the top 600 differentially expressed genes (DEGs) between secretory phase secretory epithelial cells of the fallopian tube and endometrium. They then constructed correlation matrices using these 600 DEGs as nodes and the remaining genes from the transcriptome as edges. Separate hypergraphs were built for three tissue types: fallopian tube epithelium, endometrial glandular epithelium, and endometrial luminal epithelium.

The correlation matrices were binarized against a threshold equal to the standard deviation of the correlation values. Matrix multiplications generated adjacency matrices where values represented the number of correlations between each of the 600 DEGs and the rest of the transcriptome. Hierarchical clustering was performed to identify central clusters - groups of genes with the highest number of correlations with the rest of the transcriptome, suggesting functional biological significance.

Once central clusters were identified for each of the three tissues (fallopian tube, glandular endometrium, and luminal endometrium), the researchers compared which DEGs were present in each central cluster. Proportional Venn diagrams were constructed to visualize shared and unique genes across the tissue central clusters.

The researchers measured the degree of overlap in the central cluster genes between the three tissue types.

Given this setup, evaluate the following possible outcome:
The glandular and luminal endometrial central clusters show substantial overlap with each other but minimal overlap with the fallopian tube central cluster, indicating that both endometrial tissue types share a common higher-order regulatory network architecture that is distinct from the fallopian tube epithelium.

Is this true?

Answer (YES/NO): NO